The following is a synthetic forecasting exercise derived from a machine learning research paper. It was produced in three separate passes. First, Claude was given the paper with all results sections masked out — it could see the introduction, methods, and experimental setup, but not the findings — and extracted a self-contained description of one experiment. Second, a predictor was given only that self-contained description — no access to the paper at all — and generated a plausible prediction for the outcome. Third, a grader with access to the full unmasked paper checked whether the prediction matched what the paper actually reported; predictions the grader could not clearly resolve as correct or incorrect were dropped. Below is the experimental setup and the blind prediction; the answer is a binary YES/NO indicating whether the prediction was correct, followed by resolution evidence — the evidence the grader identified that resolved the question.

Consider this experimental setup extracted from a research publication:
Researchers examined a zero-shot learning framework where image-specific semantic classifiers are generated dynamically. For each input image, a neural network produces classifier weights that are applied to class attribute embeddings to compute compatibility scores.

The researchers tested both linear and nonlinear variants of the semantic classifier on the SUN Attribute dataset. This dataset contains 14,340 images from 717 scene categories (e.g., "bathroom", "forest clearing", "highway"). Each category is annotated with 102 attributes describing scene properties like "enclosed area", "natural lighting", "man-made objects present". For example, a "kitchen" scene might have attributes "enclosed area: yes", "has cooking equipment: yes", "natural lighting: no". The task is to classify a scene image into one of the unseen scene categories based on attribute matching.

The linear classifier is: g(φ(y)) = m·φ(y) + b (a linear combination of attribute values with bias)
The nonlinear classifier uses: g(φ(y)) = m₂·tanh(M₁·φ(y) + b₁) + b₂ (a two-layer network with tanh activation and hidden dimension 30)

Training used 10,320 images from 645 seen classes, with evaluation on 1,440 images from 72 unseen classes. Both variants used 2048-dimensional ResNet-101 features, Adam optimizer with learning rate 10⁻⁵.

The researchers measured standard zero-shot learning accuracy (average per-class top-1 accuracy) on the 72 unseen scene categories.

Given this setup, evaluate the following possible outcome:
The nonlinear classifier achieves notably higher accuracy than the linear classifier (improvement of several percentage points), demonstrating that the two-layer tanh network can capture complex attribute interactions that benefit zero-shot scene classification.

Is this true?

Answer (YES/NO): NO